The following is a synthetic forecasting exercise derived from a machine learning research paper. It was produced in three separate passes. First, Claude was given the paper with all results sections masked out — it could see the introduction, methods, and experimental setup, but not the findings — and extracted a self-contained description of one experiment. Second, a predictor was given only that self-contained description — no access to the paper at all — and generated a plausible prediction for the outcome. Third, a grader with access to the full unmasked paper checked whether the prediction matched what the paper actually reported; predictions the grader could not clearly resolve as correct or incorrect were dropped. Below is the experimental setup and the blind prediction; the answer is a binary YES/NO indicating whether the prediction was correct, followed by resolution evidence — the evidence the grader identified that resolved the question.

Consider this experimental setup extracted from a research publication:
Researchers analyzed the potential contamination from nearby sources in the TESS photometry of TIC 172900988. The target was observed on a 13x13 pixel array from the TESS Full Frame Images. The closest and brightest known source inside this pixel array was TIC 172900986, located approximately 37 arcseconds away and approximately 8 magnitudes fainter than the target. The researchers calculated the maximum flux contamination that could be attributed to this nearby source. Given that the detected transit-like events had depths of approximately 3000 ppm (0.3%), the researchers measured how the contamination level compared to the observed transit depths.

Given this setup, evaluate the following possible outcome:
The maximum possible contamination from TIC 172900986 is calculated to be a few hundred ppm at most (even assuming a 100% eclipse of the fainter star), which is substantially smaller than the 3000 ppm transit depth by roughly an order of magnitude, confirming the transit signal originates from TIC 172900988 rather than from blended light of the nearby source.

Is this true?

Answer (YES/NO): NO